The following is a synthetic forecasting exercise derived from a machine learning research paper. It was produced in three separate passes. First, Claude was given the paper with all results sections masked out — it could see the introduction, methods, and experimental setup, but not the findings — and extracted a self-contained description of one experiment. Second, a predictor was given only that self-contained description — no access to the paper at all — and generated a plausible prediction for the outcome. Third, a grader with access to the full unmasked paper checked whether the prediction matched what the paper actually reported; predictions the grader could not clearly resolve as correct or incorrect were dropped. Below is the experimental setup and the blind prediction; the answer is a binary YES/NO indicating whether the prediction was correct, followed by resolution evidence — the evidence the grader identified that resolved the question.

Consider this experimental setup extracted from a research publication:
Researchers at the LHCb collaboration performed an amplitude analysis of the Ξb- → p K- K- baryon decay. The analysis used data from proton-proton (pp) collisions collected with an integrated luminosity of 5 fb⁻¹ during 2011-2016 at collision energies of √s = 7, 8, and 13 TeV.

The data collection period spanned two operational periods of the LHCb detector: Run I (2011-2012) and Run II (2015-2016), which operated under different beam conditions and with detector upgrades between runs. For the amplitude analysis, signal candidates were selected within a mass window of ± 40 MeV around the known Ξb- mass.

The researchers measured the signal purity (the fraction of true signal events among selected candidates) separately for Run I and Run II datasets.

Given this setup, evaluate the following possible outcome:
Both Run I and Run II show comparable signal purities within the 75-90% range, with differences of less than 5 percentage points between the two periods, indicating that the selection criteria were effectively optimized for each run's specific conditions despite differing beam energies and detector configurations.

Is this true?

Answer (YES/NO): NO